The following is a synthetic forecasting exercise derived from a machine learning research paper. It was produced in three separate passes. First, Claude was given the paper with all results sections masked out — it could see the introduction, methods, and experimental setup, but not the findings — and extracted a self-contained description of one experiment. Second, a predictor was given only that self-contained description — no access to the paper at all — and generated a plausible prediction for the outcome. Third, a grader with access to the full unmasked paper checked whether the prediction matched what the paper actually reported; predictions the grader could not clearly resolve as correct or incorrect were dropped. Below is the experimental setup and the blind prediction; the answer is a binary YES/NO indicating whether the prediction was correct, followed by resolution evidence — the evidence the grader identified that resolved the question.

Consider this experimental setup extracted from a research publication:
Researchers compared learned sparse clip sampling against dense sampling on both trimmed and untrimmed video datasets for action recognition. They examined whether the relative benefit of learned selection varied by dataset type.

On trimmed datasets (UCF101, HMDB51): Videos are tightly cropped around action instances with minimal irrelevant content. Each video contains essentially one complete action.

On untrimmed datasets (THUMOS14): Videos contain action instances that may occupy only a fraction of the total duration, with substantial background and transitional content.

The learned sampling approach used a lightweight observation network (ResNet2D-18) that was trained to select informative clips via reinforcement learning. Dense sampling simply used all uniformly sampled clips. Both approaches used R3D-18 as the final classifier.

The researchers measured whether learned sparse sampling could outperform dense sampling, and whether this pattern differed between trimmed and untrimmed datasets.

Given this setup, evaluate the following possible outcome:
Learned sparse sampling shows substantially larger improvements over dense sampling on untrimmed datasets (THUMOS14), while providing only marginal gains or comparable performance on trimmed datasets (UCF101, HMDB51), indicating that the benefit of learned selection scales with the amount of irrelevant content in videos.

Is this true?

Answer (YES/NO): NO